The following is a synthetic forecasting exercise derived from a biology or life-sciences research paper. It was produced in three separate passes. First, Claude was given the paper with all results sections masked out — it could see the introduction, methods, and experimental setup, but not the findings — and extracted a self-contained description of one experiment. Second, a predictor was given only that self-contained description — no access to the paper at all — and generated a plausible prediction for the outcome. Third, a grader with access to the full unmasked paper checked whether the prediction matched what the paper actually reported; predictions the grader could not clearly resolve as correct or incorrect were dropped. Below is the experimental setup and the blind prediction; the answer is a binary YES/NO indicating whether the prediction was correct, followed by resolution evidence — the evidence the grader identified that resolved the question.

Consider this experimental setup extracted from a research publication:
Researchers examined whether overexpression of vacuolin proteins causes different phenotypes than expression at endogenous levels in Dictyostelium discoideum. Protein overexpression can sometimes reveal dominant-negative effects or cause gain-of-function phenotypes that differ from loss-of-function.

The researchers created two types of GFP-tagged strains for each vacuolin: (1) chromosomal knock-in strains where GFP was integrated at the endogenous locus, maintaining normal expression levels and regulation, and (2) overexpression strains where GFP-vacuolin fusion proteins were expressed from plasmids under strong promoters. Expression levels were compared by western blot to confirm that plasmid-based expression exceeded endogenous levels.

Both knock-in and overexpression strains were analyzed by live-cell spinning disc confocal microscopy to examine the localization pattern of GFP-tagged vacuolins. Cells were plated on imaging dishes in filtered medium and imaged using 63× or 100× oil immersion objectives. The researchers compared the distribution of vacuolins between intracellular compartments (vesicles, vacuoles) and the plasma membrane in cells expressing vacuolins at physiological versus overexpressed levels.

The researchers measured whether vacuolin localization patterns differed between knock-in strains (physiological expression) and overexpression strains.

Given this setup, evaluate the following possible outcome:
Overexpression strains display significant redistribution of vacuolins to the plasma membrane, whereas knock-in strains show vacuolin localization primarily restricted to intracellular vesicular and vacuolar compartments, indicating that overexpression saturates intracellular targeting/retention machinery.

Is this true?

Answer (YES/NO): NO